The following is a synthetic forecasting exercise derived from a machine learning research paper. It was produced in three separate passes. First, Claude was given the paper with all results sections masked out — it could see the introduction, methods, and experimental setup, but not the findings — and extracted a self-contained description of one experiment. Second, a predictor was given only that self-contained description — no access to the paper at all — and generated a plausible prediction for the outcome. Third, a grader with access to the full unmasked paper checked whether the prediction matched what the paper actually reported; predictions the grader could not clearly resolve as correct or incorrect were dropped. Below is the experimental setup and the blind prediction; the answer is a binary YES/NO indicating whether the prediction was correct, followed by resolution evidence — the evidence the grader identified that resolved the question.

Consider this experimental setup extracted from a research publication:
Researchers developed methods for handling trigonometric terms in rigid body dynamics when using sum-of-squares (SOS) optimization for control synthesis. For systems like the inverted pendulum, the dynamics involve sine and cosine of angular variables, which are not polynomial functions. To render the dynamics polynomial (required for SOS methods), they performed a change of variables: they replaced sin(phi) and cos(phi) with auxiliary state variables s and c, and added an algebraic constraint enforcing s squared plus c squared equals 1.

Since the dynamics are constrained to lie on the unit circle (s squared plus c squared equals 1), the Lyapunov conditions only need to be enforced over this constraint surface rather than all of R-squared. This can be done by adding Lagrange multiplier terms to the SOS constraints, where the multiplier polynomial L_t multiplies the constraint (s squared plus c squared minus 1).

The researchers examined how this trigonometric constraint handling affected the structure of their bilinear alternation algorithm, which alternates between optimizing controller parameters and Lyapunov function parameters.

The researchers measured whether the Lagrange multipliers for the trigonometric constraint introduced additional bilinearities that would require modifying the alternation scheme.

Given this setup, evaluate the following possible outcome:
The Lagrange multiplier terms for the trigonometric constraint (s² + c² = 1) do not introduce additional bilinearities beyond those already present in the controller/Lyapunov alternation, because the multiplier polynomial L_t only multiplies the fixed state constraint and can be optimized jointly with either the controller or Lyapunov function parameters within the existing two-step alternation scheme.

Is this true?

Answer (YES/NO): YES